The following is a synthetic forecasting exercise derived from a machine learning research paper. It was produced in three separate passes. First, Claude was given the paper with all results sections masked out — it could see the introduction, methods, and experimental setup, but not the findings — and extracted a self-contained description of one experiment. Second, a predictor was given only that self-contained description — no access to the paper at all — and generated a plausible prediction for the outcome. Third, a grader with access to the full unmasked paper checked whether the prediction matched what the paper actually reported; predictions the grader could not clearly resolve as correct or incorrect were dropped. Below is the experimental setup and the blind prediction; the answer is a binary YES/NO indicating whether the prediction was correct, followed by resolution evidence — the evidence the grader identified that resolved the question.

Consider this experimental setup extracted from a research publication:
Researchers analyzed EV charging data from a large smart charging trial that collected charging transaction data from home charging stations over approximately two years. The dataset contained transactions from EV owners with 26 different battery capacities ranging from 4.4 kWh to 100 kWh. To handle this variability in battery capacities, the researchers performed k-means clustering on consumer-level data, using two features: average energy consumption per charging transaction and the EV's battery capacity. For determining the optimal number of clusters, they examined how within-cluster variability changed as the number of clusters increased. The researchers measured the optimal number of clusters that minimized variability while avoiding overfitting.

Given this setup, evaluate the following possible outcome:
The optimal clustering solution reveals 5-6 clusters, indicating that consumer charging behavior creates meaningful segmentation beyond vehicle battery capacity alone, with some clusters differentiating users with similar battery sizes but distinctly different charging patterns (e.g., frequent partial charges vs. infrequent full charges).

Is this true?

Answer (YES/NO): NO